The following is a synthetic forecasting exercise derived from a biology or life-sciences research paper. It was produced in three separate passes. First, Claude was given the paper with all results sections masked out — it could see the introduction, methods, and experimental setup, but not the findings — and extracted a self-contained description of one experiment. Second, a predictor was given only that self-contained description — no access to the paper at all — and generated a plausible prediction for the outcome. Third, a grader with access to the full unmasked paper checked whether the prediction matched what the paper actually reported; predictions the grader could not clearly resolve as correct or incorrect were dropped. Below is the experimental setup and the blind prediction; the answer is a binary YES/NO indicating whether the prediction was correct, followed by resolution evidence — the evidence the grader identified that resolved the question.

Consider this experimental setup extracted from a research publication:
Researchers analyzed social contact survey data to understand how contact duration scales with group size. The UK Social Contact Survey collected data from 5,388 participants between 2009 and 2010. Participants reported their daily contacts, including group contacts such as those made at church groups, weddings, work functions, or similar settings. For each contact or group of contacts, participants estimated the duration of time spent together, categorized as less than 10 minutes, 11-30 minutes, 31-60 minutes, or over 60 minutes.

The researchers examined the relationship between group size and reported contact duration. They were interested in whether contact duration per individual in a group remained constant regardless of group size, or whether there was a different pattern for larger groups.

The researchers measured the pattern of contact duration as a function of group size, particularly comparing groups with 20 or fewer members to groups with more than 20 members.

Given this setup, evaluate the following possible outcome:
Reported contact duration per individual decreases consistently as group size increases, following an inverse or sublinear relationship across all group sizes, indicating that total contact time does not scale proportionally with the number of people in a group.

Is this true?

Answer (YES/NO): NO